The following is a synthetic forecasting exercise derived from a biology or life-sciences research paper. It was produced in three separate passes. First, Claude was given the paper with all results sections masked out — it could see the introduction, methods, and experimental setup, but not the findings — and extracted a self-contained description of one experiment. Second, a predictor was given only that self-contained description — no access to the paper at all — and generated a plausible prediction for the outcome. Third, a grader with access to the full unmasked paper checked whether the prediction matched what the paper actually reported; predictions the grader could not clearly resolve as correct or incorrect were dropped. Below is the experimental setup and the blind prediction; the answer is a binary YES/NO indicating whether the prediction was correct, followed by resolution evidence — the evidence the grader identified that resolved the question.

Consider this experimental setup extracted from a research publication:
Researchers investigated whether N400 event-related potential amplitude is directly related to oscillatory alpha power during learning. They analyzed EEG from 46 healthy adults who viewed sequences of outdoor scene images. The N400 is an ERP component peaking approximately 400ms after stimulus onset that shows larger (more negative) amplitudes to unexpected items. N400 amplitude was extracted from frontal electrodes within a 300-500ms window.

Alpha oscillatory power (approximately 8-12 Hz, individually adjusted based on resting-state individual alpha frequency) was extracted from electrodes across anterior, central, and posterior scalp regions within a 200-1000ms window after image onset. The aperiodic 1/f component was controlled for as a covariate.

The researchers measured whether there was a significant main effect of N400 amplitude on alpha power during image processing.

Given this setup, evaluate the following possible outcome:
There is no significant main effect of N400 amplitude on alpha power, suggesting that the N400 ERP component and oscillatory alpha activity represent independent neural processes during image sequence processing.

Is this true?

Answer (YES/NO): YES